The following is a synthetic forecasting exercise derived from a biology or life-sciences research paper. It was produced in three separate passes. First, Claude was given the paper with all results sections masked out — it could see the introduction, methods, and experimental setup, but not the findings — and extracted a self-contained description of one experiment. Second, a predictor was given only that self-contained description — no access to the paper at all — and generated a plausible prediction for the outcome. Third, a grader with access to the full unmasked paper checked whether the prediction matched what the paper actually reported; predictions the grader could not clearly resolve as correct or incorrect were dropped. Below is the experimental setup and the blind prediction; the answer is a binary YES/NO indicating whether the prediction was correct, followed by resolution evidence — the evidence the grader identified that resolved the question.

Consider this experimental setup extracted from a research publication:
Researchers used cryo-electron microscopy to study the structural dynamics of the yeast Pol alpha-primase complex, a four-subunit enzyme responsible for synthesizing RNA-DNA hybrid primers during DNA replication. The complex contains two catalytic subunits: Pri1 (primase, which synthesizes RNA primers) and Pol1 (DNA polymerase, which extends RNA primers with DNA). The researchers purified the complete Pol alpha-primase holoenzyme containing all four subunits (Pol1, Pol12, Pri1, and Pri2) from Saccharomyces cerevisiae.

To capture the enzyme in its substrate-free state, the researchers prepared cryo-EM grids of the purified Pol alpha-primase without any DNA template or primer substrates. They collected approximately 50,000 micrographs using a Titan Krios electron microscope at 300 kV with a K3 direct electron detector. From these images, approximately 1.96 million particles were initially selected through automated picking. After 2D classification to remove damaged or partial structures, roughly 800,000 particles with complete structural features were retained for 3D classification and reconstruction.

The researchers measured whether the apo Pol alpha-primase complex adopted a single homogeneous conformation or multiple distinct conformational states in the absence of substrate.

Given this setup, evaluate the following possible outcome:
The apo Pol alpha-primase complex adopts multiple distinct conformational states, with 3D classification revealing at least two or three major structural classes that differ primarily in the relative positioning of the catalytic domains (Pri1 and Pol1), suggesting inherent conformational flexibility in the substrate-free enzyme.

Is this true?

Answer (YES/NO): YES